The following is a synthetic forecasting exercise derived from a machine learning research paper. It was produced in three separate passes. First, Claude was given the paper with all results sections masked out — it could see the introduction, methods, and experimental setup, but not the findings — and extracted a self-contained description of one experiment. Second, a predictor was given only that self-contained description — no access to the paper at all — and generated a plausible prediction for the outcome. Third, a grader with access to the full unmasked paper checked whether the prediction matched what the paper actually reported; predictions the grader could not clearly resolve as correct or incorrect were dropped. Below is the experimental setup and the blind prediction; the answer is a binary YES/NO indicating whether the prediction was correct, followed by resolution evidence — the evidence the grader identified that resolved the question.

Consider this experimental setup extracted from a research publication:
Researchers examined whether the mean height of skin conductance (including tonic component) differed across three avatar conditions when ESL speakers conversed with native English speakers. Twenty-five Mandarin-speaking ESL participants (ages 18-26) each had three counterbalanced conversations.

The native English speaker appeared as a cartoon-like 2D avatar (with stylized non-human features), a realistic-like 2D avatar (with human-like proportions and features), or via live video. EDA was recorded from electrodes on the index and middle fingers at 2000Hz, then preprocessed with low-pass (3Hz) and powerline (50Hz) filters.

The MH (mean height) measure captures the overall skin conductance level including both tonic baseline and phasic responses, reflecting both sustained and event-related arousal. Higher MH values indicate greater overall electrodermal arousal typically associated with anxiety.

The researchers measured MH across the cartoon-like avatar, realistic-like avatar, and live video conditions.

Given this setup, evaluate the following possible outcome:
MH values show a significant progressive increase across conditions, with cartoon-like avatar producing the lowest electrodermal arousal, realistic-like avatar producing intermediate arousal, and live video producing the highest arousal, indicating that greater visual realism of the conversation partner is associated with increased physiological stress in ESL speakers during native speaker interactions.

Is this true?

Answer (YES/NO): NO